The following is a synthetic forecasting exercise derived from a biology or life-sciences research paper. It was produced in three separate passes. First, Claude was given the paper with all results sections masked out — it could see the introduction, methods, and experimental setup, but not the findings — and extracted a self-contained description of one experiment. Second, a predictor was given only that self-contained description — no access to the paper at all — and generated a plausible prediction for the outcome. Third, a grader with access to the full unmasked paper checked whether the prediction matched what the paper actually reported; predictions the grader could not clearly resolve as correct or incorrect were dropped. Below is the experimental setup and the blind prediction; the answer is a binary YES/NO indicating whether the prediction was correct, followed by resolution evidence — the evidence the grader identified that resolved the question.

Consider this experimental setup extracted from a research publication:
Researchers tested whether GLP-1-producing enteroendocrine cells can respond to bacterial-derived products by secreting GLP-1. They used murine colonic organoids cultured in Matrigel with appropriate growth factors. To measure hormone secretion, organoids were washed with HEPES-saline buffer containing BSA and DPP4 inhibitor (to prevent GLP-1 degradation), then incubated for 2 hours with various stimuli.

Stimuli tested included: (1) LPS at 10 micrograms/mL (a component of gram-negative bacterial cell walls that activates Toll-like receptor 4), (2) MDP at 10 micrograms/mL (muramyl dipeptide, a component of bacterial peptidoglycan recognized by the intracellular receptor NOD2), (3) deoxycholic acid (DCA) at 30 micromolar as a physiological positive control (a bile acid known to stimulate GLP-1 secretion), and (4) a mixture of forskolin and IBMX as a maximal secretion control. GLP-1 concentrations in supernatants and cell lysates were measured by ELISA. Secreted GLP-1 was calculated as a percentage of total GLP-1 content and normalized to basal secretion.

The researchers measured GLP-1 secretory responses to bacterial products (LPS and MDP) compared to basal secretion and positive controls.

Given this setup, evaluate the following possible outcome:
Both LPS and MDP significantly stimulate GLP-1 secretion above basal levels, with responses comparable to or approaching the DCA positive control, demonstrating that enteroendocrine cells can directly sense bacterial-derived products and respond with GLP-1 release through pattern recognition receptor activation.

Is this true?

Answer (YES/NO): NO